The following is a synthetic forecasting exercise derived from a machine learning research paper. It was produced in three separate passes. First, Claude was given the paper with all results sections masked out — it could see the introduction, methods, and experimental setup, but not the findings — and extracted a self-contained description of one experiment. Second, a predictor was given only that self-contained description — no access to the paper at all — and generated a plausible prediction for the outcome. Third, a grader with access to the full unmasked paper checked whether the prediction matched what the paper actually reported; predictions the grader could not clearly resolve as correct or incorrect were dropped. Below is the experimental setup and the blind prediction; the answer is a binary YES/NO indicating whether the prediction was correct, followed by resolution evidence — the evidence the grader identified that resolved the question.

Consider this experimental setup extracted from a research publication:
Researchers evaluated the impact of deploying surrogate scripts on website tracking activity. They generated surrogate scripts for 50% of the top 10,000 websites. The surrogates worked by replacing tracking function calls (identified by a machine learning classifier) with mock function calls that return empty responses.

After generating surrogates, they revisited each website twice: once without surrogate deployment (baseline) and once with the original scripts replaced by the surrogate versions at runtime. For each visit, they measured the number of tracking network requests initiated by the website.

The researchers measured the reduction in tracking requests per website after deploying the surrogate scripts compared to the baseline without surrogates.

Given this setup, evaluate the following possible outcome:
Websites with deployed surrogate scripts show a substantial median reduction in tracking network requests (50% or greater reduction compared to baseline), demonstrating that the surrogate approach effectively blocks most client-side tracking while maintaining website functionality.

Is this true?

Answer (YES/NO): YES